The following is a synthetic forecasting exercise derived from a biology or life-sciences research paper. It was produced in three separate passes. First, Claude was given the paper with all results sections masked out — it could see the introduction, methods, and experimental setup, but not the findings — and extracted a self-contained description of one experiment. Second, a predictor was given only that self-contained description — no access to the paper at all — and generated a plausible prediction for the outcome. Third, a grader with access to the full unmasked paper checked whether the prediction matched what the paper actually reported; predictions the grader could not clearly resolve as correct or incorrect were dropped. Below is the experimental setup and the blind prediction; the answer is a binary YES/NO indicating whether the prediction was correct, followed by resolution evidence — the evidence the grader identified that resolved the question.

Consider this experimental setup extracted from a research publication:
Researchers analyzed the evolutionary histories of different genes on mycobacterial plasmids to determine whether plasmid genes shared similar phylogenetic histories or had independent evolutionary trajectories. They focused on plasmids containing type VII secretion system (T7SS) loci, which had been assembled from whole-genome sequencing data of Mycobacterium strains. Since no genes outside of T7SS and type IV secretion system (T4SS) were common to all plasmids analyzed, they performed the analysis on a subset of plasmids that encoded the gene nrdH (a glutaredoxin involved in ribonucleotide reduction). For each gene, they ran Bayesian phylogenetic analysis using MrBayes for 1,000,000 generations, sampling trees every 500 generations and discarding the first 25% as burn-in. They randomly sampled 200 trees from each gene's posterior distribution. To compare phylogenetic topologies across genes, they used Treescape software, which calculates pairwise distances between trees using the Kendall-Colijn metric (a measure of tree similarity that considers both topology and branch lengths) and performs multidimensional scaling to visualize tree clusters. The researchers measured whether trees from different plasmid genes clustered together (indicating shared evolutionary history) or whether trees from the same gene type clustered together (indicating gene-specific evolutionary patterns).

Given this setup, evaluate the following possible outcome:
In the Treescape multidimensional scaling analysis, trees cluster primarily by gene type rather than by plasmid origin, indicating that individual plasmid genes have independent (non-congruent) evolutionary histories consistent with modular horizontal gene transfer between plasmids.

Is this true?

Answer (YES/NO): NO